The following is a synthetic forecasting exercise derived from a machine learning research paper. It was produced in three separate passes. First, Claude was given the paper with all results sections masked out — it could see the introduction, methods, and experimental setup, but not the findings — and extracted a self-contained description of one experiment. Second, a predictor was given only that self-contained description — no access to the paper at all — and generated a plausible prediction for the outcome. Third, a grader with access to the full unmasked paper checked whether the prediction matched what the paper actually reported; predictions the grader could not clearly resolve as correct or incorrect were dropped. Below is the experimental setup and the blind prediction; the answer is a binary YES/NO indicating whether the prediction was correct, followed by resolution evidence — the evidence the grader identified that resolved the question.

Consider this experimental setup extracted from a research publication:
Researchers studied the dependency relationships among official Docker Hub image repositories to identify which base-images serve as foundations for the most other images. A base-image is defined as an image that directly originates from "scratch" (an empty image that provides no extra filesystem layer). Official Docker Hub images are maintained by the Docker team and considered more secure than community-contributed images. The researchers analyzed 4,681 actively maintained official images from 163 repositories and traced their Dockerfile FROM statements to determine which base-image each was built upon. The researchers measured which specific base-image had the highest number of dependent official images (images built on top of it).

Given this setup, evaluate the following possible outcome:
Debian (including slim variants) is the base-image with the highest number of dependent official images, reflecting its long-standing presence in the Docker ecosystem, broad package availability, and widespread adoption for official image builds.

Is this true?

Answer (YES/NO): YES